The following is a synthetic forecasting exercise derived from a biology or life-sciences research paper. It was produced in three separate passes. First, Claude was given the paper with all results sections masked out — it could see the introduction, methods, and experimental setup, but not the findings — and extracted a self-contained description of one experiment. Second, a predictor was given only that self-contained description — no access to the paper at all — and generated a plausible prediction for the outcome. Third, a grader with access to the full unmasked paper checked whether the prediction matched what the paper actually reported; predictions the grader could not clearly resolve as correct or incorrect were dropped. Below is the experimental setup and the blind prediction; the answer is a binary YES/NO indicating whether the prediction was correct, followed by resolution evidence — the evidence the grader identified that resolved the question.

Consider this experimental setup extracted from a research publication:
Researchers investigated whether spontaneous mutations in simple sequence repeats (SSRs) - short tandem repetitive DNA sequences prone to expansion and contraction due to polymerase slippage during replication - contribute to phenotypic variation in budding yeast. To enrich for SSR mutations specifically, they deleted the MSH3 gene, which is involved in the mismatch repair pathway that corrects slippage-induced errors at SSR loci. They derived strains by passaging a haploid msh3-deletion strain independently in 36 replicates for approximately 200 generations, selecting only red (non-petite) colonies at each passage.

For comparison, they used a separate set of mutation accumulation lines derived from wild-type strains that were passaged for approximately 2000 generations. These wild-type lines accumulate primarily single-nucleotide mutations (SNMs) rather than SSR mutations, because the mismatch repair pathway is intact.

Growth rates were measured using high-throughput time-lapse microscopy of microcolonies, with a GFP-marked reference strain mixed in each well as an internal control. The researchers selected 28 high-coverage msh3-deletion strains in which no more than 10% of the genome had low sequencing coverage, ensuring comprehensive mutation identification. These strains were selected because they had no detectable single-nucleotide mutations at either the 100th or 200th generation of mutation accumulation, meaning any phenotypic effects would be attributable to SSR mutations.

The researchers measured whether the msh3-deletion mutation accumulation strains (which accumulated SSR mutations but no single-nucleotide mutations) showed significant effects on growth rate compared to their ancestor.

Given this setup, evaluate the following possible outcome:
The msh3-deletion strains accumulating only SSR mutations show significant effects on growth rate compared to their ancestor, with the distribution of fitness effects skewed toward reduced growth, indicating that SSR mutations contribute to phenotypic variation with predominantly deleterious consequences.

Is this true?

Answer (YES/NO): YES